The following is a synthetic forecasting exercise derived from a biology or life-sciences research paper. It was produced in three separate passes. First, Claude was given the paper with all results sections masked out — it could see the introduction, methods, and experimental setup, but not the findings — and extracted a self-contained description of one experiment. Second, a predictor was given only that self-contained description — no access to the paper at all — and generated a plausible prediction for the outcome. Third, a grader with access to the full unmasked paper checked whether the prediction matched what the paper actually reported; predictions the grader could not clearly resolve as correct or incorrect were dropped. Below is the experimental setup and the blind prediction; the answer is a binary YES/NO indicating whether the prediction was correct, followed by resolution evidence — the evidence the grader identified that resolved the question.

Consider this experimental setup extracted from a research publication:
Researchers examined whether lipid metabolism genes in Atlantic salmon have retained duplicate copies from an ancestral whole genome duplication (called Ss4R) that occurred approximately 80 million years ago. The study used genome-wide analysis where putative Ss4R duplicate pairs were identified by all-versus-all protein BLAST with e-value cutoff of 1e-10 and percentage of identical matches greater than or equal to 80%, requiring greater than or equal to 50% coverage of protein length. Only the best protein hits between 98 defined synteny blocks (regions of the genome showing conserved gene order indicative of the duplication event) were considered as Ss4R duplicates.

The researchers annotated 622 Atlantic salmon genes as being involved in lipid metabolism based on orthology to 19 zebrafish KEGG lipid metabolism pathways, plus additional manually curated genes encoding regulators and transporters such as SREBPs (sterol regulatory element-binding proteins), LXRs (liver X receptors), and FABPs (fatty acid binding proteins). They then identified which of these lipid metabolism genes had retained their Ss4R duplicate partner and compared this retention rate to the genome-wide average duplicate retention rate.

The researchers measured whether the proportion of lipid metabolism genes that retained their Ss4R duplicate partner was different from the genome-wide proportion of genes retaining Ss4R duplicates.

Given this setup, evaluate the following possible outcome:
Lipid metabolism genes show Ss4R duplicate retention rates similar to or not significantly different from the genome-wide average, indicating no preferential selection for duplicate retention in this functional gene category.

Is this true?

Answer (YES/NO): NO